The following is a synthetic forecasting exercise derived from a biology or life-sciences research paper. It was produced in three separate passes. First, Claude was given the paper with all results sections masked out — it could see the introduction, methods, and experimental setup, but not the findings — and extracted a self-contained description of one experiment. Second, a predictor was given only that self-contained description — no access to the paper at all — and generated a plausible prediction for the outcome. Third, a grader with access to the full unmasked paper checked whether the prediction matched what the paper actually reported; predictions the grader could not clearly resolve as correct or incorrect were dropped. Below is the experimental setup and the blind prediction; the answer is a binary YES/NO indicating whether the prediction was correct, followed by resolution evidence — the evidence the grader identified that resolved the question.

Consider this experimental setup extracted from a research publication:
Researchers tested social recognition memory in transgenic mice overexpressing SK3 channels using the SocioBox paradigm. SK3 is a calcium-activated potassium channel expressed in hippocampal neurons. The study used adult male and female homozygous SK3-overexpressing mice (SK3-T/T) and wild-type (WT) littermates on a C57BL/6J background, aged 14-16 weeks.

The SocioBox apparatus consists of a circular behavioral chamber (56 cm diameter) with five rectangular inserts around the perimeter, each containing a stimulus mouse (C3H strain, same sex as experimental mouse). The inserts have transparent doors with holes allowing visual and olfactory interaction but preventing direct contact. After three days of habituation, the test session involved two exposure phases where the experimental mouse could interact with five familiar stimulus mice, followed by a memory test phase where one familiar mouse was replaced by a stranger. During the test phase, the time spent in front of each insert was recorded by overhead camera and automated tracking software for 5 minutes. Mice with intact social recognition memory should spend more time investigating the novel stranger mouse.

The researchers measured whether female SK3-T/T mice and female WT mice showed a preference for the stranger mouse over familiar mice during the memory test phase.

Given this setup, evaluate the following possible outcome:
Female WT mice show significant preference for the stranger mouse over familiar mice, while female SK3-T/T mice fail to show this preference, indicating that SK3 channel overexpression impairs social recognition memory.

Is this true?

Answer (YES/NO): NO